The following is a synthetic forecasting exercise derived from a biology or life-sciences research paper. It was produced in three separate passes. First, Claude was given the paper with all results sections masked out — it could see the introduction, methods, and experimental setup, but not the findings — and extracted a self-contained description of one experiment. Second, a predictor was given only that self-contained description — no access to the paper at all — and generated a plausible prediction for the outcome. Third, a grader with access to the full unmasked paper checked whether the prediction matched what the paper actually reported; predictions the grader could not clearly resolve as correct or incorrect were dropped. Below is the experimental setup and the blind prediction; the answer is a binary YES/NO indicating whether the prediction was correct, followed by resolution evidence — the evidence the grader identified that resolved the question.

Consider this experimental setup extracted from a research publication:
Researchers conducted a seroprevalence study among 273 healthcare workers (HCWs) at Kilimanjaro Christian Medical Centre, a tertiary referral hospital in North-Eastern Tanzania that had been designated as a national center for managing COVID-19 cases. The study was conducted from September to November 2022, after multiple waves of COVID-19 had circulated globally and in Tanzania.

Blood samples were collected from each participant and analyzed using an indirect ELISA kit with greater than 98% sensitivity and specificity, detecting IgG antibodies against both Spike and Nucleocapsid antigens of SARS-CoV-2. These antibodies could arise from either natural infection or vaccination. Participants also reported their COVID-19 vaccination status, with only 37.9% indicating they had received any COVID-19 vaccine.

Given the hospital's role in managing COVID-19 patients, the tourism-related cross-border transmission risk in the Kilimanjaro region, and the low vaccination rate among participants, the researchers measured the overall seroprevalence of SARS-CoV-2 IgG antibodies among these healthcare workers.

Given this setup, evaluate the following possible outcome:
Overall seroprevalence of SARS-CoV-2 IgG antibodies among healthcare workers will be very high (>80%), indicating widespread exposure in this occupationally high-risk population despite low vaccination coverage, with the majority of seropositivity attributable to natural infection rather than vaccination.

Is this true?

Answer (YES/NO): YES